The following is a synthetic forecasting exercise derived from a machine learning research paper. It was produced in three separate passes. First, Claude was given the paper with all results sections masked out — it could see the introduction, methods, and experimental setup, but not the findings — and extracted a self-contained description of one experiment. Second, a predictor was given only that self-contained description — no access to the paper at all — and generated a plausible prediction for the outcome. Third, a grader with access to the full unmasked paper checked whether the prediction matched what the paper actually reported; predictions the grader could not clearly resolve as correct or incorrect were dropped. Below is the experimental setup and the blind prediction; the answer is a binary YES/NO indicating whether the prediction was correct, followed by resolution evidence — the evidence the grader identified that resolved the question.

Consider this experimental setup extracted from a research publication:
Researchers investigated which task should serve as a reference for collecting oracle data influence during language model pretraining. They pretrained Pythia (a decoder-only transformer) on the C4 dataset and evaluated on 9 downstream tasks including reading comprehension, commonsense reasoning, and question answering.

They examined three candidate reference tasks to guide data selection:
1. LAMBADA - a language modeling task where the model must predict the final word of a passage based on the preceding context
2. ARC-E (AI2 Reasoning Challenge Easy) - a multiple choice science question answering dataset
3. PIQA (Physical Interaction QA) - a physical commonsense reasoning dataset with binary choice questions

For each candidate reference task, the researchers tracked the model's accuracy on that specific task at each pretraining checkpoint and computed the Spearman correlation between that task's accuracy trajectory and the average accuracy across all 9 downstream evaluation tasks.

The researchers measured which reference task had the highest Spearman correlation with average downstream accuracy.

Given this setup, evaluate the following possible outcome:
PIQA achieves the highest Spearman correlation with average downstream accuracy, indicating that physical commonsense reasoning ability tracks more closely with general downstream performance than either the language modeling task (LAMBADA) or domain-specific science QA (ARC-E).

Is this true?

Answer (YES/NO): NO